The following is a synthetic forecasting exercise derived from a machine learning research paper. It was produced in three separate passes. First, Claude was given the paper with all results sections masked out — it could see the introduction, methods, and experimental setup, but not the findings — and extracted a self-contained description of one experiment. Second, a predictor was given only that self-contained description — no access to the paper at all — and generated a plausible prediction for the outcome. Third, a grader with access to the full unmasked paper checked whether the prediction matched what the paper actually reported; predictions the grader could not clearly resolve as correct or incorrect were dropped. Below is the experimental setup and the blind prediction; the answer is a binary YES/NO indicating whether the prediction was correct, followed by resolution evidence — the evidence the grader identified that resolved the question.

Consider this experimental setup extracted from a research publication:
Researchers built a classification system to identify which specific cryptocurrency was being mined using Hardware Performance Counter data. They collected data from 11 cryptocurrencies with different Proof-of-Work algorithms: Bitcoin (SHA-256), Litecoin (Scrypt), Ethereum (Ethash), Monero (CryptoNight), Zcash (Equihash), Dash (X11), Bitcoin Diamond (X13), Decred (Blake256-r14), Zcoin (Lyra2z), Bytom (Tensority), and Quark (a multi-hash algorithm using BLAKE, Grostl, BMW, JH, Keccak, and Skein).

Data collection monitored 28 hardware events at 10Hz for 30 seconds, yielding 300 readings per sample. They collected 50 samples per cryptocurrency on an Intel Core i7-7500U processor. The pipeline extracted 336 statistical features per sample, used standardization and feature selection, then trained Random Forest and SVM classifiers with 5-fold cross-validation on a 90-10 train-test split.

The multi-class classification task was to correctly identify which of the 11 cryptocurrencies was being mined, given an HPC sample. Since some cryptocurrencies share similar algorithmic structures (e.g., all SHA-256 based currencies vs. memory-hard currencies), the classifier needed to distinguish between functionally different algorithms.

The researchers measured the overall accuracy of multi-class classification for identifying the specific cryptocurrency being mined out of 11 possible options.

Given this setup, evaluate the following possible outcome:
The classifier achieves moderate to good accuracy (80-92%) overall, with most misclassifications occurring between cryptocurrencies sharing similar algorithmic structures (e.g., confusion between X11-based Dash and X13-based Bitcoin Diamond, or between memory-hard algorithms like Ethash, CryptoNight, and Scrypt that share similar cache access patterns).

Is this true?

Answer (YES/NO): NO